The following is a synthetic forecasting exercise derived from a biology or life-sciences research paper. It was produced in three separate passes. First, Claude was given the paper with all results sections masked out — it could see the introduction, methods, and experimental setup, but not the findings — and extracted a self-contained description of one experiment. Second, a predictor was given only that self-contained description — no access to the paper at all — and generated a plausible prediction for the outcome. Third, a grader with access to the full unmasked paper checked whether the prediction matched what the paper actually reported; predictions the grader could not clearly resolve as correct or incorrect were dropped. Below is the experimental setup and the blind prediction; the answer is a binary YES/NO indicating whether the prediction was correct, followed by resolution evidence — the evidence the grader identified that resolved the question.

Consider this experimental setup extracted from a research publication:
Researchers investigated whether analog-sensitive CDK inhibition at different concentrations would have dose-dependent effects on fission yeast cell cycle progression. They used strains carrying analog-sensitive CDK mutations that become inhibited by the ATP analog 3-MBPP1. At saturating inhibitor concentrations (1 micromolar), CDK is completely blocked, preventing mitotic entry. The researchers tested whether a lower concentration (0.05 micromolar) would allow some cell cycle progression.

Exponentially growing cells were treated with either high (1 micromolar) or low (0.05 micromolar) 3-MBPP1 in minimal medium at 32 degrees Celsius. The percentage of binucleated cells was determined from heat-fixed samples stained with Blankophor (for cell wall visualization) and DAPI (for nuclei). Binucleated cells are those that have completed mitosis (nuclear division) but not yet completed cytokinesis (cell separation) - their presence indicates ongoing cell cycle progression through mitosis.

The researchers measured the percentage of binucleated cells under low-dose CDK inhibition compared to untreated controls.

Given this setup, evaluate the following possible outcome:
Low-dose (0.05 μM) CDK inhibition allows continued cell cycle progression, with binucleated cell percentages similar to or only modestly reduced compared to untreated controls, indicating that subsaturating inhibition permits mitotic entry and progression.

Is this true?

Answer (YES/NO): NO